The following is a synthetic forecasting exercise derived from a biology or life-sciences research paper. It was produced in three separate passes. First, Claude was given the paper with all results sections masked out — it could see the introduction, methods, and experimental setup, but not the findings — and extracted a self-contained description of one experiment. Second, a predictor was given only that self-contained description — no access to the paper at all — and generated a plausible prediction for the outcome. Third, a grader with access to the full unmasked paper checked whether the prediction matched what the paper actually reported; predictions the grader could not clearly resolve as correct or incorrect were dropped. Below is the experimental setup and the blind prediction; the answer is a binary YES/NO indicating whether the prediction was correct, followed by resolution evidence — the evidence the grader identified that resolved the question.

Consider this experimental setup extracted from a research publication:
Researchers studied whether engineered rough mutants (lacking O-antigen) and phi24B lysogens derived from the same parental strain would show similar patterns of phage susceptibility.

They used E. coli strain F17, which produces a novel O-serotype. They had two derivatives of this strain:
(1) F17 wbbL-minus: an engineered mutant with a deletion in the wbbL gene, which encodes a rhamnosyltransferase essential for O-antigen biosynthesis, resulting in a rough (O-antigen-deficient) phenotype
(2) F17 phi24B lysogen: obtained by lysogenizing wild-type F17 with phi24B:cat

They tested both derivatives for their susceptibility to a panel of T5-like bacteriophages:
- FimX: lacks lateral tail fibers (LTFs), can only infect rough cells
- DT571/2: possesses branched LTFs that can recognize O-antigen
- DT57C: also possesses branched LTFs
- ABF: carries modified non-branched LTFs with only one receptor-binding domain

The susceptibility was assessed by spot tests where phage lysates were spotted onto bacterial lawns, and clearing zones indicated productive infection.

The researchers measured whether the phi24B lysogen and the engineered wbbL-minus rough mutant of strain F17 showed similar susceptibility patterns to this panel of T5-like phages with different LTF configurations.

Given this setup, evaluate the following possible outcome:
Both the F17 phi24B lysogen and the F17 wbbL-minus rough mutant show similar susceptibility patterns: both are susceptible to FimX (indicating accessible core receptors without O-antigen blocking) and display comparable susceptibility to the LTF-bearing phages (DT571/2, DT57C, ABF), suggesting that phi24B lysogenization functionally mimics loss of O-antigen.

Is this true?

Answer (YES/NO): YES